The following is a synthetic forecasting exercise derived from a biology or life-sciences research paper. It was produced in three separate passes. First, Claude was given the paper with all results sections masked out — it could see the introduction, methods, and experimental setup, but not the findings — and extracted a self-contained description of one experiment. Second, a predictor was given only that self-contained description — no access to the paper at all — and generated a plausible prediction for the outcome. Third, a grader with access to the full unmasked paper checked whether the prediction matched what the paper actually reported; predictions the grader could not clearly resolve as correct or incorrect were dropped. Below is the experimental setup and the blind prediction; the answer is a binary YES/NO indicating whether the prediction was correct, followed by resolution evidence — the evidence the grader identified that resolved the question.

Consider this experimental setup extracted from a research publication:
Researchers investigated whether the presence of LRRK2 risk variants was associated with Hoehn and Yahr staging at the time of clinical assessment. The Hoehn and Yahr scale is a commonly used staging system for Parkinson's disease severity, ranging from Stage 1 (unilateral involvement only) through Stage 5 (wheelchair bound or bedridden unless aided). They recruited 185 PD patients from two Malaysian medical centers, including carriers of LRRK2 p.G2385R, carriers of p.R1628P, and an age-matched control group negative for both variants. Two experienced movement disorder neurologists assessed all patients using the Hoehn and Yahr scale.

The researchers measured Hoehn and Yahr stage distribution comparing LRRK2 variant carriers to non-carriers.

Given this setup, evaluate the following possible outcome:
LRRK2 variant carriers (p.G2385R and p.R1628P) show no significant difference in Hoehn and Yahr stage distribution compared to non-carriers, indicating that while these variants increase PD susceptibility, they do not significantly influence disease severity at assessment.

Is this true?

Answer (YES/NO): YES